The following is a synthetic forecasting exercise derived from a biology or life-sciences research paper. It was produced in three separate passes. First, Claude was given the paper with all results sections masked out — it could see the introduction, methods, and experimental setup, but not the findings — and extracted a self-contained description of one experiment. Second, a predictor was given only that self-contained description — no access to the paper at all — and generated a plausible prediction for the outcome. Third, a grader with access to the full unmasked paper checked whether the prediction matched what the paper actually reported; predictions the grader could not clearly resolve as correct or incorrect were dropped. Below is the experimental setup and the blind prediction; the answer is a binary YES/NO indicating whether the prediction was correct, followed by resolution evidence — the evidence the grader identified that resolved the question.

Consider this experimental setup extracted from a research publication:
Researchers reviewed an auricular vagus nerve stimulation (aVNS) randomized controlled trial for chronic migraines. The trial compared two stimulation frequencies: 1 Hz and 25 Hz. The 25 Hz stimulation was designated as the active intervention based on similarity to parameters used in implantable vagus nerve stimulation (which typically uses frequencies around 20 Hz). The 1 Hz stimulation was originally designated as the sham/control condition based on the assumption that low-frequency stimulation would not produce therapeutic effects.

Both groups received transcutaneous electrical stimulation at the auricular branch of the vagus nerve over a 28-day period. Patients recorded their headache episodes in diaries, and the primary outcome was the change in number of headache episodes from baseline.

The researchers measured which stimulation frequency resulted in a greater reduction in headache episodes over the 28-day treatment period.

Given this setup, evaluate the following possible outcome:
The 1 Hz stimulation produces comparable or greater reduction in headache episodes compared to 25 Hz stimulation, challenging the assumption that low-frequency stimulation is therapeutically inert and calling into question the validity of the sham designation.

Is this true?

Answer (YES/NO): YES